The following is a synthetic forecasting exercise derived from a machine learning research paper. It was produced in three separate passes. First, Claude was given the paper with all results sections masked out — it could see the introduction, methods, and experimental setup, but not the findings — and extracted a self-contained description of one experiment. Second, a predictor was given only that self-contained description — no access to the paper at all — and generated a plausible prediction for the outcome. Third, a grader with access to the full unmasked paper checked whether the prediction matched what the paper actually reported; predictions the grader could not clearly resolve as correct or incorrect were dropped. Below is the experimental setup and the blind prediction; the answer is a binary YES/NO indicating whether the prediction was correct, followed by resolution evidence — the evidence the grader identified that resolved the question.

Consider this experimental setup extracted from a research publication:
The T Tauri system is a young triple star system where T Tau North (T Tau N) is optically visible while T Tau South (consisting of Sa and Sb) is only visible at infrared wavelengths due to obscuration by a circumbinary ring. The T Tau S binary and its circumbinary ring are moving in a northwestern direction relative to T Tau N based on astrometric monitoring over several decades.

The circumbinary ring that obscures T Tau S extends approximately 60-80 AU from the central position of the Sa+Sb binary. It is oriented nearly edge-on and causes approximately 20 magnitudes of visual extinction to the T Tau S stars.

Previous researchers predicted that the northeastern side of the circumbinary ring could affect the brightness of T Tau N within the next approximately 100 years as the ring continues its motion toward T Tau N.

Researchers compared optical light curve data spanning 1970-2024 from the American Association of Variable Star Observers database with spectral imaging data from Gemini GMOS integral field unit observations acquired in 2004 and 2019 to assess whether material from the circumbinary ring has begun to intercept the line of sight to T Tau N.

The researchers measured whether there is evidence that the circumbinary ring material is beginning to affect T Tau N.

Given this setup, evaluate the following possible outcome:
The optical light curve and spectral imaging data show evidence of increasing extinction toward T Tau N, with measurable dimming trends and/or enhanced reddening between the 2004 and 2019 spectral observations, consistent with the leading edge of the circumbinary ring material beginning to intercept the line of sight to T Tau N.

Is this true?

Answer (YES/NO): YES